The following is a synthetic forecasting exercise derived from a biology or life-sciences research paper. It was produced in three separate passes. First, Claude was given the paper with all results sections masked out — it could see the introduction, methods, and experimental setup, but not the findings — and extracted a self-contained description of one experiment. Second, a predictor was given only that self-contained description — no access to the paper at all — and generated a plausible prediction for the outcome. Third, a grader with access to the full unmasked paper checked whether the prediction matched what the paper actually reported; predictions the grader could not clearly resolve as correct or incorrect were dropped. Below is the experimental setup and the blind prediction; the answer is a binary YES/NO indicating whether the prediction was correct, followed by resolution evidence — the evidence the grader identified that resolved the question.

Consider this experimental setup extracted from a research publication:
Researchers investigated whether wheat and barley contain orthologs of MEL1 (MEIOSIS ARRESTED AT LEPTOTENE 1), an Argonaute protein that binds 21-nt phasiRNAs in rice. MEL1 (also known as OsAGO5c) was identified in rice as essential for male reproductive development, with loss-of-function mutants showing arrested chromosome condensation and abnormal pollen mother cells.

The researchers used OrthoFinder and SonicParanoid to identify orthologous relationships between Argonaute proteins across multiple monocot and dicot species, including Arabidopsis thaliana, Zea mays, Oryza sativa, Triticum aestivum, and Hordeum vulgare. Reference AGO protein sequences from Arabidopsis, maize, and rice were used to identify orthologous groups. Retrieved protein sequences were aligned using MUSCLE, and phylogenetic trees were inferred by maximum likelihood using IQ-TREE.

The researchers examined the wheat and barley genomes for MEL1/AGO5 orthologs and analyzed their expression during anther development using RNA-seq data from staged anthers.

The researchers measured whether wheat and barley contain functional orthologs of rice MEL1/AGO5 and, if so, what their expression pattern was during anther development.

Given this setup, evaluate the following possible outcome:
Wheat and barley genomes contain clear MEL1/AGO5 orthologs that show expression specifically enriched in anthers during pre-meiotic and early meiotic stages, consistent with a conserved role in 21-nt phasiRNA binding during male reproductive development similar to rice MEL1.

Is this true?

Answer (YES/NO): NO